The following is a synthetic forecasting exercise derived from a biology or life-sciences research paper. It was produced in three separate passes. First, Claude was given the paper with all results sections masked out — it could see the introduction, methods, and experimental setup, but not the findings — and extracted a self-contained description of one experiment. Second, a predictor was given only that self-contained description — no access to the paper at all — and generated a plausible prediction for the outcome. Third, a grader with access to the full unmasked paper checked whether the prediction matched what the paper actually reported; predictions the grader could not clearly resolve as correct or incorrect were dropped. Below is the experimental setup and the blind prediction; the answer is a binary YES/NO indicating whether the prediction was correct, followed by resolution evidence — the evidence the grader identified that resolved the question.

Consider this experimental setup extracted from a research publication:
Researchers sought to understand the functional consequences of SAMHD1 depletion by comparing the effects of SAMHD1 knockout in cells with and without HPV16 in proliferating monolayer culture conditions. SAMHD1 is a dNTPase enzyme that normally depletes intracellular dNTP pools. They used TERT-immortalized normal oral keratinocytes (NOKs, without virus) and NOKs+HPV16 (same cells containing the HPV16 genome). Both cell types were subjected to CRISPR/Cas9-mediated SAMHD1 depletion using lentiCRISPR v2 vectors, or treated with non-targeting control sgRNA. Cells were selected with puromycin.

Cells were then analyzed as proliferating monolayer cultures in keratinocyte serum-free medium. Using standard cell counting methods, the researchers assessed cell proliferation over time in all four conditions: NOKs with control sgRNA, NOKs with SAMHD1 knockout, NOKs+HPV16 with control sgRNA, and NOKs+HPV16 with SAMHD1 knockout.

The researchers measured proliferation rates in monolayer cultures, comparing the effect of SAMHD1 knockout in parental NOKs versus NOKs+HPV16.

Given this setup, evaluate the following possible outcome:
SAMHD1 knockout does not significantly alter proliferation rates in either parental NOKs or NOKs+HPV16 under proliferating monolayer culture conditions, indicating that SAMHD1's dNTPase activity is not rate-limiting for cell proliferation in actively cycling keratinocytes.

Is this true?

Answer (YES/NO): YES